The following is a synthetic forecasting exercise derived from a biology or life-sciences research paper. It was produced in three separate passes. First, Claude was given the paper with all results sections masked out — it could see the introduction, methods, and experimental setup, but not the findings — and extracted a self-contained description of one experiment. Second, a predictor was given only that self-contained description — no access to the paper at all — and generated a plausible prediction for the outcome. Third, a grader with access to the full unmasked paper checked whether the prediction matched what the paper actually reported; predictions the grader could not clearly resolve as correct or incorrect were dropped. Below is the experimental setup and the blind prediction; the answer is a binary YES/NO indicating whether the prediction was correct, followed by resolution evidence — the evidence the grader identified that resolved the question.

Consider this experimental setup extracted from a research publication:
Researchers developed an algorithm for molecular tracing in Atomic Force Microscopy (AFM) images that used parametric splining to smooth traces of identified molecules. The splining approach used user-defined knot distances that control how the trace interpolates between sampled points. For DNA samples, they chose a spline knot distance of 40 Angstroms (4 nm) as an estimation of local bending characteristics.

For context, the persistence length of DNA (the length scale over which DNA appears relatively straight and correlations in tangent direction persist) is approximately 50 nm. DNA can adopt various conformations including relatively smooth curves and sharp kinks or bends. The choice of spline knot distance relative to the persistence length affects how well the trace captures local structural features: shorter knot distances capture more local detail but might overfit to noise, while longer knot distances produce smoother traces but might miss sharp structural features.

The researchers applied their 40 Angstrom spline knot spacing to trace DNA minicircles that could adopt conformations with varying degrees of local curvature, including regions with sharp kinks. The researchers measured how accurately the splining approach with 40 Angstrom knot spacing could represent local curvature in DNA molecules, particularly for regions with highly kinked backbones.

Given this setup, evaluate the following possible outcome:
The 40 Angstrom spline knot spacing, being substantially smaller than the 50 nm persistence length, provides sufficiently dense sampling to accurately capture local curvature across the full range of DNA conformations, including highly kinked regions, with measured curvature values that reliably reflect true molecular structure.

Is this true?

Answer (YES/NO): NO